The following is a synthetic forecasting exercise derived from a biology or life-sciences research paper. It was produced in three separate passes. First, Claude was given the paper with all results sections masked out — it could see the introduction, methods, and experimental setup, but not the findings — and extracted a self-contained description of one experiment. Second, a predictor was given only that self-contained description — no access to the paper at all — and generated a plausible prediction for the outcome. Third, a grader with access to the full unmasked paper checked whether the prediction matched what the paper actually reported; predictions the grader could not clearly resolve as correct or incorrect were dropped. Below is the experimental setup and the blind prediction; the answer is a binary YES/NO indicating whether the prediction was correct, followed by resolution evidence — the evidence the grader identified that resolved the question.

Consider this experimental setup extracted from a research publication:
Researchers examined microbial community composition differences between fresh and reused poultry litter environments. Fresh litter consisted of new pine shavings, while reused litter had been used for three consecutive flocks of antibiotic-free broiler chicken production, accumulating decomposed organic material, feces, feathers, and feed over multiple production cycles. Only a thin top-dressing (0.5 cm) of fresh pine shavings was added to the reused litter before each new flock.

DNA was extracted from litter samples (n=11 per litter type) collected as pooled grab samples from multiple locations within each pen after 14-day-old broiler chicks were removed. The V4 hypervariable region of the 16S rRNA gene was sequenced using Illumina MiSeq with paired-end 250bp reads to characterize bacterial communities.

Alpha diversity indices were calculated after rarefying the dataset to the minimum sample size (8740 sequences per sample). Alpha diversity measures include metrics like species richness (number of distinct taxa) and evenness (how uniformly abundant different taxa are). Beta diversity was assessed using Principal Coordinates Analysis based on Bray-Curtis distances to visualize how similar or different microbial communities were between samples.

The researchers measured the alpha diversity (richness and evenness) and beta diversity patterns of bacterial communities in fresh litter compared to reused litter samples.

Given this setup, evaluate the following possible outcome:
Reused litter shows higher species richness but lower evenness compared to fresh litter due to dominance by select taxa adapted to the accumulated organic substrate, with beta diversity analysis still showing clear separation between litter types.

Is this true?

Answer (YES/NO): NO